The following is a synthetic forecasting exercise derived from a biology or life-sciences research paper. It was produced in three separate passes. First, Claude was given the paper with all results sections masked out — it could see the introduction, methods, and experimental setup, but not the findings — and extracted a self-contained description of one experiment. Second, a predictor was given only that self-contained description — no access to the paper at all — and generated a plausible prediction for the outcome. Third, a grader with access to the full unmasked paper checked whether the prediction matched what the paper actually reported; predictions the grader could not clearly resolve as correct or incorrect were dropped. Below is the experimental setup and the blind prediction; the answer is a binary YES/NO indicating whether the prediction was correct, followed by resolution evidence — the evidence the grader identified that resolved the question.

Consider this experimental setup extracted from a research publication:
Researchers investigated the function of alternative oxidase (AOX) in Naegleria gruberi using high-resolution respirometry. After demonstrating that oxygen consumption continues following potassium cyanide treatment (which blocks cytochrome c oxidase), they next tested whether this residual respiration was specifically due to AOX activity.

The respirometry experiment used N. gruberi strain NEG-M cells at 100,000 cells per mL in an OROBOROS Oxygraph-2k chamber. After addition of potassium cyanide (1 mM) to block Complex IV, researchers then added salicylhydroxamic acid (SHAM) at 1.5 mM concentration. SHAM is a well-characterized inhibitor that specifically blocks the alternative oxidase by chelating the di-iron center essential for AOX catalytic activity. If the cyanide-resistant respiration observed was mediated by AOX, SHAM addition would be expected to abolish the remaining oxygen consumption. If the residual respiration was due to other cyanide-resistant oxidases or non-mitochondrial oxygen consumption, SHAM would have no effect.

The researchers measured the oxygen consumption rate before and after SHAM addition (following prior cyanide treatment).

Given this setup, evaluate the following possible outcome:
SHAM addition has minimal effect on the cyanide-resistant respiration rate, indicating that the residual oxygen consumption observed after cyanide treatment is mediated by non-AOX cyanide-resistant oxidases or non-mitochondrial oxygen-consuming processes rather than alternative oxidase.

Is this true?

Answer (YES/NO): NO